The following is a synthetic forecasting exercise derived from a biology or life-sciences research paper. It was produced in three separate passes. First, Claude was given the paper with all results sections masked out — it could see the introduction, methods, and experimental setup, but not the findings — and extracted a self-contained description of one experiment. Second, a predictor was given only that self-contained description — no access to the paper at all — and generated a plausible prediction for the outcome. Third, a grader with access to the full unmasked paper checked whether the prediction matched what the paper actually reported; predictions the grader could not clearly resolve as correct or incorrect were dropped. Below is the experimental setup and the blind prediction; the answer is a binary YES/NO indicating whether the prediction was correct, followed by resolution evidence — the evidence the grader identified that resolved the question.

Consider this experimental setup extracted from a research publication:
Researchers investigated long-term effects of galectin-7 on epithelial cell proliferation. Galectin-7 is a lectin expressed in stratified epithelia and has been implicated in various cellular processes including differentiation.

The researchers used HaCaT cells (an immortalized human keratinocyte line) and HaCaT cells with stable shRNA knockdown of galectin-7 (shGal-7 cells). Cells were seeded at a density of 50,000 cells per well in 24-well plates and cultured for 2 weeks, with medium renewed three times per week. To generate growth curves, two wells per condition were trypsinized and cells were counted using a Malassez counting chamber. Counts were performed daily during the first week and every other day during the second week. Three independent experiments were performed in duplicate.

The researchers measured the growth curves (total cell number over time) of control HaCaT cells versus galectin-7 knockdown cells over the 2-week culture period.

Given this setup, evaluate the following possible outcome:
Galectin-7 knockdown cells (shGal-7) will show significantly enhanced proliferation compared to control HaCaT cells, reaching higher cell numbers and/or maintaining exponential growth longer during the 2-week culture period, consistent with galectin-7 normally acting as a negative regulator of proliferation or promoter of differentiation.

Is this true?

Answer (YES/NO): YES